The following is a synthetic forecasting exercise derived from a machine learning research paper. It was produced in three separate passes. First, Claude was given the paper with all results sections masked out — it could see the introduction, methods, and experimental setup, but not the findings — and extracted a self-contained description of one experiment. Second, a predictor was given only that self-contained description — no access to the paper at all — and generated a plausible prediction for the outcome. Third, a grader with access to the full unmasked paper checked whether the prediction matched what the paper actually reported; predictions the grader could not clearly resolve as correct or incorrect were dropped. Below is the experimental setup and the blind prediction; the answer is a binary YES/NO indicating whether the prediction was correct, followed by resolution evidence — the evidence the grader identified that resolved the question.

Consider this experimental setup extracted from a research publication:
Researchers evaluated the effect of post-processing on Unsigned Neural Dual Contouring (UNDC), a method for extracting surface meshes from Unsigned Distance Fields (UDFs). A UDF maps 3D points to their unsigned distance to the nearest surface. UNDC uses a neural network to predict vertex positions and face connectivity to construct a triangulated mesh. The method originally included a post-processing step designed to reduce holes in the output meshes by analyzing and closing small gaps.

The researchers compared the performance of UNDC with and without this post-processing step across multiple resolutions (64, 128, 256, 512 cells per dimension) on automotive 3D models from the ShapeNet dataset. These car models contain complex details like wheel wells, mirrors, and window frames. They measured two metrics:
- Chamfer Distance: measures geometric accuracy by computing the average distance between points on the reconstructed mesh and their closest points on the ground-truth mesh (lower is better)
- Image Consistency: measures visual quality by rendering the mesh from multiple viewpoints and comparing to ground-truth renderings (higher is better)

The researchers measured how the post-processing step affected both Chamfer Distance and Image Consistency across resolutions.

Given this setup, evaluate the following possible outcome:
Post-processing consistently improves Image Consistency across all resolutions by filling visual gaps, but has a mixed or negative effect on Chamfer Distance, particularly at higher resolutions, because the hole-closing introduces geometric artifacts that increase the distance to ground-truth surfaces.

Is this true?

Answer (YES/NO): NO